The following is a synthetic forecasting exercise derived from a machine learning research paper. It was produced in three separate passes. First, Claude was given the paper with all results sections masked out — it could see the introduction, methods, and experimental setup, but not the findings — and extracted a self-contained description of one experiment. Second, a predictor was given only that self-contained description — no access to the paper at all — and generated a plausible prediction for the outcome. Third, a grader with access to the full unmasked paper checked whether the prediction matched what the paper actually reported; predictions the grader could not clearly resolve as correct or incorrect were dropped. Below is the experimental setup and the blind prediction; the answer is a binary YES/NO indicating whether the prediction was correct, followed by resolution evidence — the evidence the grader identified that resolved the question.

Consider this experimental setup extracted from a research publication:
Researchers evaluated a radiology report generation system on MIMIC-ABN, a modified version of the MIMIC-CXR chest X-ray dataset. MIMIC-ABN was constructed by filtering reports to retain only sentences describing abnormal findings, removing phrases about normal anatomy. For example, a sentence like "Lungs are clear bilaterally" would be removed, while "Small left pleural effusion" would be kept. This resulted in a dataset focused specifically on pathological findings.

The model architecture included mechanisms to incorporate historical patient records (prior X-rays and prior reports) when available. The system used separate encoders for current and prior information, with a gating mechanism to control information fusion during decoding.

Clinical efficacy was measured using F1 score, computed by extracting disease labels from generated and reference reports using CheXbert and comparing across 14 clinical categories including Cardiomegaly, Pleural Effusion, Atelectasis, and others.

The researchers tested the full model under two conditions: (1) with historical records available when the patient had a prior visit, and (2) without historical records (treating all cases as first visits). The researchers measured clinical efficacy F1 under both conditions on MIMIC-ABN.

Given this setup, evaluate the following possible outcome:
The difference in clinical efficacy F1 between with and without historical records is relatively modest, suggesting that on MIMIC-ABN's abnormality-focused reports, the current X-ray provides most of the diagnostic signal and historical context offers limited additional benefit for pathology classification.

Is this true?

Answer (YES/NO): NO